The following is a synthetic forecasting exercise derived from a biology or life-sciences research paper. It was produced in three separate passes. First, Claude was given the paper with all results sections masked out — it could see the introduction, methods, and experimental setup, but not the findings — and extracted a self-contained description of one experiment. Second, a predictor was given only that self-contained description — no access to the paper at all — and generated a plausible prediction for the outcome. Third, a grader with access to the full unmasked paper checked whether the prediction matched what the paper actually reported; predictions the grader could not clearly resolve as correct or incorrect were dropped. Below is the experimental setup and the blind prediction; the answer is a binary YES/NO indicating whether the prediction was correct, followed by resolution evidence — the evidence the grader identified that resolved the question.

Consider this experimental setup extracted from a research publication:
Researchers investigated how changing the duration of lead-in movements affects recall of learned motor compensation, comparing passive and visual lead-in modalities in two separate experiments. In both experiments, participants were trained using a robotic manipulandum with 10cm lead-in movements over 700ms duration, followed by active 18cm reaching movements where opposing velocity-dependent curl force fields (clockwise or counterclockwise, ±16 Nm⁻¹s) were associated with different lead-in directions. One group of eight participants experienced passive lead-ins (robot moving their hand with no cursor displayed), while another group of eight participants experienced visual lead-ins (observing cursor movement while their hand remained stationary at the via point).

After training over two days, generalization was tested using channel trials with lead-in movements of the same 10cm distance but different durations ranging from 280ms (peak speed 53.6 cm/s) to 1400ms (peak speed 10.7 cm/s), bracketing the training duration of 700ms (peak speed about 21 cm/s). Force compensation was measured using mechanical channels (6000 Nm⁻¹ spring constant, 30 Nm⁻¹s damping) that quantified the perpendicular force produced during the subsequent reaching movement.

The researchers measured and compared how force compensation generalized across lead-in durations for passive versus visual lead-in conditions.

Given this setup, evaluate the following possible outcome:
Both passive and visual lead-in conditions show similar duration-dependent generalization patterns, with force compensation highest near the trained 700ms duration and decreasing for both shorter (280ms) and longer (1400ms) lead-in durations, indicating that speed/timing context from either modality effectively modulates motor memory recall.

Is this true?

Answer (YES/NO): NO